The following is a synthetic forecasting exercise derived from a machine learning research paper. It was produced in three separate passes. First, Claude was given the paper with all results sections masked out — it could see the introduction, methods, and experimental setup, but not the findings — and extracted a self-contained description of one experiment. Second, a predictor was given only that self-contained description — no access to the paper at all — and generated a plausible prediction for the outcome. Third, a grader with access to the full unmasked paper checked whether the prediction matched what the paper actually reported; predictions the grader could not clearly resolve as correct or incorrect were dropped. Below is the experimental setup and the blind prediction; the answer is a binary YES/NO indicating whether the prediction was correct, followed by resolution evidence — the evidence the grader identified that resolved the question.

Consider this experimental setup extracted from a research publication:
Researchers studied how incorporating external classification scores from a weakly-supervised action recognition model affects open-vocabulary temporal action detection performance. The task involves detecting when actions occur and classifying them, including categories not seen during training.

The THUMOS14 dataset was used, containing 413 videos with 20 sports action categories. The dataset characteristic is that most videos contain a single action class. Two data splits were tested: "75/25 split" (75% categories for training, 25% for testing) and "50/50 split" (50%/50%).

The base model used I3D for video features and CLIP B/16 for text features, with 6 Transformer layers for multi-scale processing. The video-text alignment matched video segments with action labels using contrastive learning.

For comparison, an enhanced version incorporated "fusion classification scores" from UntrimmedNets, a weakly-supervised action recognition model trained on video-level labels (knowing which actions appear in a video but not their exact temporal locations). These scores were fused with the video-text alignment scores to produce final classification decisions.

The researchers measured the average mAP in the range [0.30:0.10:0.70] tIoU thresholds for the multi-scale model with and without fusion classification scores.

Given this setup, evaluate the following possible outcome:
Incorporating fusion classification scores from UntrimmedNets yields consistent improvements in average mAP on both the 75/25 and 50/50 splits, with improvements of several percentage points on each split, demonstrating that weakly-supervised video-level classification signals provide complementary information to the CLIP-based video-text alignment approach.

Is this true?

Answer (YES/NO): YES